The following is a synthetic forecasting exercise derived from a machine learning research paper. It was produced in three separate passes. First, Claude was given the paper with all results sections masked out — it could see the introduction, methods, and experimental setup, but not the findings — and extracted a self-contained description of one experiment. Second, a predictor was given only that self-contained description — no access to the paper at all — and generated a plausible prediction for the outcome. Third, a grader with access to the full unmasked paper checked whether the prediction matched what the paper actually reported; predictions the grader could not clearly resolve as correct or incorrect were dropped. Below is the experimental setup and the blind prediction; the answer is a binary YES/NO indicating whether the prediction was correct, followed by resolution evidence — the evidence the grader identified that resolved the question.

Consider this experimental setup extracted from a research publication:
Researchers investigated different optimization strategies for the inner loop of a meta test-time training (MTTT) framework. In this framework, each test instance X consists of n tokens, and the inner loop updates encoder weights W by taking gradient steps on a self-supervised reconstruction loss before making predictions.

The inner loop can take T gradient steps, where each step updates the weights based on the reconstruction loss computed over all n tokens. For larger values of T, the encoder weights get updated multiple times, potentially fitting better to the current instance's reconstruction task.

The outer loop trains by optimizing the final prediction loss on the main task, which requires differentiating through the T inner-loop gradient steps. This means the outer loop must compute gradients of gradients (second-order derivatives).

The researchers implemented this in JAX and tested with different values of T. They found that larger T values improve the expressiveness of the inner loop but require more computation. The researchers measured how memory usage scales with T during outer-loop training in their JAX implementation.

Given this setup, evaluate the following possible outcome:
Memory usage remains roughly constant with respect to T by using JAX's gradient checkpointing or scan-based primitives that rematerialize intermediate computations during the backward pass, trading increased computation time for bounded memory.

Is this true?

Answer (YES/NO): NO